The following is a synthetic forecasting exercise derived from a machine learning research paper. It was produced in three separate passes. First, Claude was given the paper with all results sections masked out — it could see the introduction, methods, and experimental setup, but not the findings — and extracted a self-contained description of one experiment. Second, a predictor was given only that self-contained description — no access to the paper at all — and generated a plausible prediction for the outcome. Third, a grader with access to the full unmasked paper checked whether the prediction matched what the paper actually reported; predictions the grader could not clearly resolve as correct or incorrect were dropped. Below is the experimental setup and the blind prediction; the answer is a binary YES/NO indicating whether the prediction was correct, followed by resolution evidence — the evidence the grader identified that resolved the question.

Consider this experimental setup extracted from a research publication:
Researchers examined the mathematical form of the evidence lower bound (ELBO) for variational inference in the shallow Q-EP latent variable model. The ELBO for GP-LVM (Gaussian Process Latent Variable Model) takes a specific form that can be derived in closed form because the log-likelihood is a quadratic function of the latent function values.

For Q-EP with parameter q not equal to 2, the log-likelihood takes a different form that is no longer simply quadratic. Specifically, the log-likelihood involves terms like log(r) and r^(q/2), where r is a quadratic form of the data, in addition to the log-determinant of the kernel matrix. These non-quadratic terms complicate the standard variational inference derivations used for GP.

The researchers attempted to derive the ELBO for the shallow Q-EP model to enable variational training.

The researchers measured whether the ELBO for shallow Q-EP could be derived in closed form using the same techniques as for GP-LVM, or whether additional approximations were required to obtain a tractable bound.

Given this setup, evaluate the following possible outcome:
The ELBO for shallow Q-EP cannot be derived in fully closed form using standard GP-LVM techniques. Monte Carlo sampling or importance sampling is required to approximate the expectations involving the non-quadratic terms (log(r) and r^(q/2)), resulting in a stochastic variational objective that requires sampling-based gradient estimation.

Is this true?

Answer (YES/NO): NO